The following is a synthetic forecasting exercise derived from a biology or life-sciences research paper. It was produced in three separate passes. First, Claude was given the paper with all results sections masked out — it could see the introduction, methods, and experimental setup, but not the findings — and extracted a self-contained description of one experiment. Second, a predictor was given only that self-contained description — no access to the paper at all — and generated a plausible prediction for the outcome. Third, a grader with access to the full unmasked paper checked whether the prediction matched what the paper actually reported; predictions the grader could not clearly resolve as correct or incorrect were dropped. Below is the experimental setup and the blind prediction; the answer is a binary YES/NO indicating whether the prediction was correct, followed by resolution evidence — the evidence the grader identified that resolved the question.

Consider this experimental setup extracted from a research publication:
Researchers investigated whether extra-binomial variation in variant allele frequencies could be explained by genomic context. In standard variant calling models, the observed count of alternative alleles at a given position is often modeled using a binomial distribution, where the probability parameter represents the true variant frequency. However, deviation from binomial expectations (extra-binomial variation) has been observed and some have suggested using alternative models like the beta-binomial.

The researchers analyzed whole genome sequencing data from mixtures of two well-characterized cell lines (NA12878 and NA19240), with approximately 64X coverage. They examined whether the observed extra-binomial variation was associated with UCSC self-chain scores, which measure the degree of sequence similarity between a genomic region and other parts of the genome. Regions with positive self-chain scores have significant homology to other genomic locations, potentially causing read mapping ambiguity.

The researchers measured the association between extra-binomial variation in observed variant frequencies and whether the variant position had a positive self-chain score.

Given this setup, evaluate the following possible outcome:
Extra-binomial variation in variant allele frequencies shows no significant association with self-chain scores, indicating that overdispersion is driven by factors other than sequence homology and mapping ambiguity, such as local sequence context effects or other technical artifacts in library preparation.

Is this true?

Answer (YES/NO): NO